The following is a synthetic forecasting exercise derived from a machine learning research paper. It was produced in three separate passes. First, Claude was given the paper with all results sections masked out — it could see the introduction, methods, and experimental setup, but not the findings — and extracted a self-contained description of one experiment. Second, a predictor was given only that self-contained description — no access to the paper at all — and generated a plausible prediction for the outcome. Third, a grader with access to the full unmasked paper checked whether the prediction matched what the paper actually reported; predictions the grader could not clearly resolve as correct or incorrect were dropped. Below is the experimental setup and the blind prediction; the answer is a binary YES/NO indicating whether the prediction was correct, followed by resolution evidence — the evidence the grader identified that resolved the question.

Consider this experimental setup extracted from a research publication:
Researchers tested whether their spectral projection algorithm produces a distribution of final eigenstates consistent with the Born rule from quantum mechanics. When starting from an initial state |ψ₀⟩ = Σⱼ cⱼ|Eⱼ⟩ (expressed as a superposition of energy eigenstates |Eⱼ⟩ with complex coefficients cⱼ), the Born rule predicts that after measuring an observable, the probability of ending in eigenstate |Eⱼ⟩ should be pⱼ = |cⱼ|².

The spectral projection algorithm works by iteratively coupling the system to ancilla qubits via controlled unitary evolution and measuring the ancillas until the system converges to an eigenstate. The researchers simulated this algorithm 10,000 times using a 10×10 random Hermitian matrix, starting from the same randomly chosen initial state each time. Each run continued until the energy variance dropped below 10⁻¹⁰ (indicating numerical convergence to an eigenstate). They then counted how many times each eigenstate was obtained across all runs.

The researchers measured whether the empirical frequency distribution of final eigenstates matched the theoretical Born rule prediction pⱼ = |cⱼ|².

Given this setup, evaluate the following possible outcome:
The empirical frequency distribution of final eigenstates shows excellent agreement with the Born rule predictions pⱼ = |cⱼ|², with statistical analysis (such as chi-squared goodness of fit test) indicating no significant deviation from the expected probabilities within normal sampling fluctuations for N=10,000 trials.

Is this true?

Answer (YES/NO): NO